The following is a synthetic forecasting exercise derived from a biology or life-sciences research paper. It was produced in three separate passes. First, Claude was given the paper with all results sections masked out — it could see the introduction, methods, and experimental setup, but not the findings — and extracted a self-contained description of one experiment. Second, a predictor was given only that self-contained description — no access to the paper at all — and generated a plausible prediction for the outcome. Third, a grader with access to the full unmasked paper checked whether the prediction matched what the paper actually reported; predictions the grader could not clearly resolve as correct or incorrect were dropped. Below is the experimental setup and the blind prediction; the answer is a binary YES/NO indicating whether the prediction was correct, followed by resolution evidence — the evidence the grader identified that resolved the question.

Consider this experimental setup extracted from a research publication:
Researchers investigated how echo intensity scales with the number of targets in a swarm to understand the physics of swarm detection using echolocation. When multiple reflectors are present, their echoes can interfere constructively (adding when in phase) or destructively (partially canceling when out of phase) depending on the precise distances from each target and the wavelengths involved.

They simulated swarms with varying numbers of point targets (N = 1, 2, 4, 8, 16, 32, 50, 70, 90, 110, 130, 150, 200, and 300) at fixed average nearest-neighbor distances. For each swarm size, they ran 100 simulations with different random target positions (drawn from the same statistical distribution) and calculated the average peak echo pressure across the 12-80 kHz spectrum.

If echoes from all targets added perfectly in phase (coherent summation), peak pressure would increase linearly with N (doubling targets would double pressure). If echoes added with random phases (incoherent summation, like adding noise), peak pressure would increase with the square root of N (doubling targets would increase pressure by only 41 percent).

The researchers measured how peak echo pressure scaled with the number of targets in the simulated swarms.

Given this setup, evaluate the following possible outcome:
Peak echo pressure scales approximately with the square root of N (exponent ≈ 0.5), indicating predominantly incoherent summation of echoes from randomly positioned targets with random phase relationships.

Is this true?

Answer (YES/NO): YES